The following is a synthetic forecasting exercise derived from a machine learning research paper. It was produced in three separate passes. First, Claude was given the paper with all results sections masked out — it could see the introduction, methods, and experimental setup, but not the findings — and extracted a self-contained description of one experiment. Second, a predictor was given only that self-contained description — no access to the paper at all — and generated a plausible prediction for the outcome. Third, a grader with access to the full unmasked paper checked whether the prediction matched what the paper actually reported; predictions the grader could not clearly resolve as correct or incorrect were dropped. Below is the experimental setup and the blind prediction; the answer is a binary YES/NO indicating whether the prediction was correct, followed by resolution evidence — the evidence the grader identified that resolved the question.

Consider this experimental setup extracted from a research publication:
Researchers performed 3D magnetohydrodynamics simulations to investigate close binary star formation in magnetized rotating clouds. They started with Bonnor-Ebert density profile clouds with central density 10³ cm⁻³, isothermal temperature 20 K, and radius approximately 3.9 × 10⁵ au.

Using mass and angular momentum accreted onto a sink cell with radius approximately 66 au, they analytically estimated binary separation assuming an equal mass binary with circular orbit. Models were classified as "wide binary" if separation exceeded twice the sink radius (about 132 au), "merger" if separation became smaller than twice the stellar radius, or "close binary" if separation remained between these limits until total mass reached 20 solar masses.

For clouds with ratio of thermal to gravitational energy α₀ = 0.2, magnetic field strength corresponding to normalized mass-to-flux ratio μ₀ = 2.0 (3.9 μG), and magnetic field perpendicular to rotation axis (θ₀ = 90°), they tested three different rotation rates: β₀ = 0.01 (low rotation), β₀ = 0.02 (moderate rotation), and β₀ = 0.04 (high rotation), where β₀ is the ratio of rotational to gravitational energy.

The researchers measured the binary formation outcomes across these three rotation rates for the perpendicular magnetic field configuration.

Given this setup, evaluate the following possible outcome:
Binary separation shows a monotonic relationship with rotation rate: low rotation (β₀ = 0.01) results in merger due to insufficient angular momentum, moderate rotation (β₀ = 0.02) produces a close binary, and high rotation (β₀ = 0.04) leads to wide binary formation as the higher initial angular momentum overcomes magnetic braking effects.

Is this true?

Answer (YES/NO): NO